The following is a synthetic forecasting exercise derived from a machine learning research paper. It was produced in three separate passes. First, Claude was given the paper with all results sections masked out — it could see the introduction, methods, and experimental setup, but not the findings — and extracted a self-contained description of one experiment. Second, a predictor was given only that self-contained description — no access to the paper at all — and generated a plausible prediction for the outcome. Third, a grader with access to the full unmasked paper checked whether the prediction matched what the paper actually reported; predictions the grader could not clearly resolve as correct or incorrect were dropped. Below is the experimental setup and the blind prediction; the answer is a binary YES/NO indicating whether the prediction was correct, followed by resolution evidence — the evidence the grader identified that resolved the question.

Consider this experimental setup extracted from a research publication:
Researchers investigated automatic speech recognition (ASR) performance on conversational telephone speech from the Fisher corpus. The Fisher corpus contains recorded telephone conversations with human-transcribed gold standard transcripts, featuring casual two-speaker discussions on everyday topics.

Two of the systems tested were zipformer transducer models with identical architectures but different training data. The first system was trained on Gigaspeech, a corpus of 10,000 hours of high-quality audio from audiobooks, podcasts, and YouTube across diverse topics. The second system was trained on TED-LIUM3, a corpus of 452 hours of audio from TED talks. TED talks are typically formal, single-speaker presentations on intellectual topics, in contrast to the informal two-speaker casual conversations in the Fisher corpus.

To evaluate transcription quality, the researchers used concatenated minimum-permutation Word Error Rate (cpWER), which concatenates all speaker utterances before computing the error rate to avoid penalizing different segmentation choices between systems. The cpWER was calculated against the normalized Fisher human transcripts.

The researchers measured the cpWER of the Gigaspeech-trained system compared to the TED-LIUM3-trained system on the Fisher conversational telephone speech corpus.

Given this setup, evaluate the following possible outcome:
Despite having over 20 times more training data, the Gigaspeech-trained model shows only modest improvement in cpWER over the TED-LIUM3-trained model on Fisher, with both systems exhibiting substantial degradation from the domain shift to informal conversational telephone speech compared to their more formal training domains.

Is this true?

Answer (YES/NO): NO